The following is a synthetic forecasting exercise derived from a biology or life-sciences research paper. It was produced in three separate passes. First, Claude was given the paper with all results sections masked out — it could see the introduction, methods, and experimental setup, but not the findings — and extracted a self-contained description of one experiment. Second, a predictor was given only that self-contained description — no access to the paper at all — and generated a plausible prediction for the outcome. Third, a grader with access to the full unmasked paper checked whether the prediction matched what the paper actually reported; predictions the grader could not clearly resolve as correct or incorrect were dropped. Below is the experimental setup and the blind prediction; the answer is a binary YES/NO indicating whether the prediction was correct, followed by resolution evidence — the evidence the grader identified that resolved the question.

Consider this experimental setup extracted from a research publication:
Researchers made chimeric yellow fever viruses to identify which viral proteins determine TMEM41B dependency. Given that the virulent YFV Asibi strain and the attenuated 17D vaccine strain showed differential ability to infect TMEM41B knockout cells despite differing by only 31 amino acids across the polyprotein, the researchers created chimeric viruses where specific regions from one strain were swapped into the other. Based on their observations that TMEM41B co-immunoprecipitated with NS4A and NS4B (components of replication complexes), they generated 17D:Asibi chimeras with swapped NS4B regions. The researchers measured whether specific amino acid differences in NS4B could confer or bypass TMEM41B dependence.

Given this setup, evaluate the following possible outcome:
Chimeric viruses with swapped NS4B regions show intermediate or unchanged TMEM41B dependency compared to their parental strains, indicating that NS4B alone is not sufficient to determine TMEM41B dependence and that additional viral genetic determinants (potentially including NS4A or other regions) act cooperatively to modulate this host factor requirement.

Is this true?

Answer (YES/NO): NO